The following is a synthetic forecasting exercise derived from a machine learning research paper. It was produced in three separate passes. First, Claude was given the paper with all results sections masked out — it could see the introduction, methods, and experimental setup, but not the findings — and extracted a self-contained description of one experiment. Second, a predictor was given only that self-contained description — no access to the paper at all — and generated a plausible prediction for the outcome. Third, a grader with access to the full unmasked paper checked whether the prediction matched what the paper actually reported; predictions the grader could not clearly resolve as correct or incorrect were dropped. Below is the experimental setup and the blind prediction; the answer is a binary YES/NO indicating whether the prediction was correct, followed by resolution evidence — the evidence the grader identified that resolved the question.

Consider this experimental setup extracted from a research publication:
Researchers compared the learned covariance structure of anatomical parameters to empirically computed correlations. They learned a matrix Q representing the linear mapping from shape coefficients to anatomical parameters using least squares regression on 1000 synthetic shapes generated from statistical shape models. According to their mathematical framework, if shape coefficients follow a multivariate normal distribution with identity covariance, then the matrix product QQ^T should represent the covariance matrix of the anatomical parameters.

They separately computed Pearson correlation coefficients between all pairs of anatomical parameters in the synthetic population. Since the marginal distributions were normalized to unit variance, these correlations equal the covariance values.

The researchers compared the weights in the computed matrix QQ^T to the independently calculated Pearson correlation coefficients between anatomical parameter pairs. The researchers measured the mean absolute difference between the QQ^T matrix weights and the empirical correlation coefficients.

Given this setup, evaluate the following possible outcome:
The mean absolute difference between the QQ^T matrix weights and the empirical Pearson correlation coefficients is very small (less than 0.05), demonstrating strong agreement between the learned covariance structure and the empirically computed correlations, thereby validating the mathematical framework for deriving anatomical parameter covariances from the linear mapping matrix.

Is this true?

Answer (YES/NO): YES